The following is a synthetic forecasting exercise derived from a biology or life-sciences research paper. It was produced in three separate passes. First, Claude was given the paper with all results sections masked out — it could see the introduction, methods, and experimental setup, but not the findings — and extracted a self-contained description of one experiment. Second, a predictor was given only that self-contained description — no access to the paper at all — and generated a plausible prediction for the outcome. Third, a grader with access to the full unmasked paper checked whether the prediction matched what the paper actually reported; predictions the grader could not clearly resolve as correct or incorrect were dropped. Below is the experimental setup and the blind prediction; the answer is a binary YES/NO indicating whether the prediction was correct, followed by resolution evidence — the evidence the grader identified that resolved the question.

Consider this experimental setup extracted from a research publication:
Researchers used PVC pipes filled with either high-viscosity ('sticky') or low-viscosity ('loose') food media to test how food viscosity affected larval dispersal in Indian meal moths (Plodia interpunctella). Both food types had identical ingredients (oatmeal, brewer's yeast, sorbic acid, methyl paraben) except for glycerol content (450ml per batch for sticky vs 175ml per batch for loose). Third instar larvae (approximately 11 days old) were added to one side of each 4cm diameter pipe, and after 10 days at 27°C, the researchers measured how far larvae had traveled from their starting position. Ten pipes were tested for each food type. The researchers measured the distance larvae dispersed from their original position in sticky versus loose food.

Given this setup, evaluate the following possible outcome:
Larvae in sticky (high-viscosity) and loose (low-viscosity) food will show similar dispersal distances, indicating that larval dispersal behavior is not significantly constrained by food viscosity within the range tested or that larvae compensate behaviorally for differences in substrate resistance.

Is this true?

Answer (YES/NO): NO